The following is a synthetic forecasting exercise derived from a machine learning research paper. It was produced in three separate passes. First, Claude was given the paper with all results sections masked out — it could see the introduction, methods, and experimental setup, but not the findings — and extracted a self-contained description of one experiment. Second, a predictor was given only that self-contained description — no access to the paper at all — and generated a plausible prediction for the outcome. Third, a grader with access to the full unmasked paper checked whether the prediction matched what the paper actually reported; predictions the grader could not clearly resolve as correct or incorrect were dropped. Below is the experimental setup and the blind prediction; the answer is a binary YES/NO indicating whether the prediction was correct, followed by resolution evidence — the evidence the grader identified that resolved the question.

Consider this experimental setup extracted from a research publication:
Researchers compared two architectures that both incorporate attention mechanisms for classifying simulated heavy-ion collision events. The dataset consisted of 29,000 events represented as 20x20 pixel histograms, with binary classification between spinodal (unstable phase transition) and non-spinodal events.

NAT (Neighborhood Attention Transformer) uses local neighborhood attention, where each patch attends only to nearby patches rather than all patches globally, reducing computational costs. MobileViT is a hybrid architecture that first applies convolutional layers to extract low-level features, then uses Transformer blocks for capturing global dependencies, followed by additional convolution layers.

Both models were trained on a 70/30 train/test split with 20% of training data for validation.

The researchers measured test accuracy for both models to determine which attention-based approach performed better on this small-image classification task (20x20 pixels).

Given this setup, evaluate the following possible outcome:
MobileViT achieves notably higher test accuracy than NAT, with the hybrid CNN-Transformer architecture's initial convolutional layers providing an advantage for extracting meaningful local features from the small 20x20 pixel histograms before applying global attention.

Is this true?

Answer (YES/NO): NO